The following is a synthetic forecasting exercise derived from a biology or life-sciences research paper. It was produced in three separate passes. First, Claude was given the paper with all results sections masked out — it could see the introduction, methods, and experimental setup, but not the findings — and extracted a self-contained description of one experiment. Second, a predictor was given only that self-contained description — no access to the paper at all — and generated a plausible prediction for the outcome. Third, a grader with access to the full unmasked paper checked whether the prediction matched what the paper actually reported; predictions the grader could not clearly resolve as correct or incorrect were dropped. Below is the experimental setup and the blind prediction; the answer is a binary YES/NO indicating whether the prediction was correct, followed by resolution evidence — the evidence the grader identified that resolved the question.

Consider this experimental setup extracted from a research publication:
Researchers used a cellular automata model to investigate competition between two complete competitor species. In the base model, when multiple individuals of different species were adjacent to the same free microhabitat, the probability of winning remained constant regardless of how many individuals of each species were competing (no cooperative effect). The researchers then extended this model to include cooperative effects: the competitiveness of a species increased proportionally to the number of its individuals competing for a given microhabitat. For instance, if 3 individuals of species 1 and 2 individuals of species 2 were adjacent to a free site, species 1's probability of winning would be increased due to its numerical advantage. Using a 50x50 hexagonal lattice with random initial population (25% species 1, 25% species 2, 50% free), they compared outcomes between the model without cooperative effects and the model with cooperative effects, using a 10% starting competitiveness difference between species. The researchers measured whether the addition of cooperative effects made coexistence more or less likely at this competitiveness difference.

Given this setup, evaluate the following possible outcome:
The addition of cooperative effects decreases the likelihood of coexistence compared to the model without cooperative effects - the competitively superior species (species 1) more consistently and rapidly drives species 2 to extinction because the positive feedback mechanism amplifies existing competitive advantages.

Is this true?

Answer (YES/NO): NO